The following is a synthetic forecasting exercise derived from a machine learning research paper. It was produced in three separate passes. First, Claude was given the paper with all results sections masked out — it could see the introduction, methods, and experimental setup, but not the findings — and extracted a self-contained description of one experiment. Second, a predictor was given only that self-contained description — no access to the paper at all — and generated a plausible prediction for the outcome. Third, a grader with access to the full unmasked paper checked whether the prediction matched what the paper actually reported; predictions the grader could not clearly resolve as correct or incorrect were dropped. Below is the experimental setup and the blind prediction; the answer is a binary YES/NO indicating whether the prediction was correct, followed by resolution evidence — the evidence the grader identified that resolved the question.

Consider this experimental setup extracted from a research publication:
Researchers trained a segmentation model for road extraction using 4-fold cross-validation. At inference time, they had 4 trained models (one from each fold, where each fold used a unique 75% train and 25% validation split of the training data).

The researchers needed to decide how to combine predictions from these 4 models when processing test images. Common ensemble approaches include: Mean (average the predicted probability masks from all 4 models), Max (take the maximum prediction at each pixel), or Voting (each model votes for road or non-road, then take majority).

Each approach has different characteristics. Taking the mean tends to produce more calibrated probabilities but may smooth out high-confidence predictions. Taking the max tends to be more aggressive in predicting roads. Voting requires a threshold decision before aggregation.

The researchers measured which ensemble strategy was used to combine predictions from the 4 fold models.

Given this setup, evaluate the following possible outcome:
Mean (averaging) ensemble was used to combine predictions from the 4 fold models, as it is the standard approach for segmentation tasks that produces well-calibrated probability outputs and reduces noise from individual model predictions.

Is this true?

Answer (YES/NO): YES